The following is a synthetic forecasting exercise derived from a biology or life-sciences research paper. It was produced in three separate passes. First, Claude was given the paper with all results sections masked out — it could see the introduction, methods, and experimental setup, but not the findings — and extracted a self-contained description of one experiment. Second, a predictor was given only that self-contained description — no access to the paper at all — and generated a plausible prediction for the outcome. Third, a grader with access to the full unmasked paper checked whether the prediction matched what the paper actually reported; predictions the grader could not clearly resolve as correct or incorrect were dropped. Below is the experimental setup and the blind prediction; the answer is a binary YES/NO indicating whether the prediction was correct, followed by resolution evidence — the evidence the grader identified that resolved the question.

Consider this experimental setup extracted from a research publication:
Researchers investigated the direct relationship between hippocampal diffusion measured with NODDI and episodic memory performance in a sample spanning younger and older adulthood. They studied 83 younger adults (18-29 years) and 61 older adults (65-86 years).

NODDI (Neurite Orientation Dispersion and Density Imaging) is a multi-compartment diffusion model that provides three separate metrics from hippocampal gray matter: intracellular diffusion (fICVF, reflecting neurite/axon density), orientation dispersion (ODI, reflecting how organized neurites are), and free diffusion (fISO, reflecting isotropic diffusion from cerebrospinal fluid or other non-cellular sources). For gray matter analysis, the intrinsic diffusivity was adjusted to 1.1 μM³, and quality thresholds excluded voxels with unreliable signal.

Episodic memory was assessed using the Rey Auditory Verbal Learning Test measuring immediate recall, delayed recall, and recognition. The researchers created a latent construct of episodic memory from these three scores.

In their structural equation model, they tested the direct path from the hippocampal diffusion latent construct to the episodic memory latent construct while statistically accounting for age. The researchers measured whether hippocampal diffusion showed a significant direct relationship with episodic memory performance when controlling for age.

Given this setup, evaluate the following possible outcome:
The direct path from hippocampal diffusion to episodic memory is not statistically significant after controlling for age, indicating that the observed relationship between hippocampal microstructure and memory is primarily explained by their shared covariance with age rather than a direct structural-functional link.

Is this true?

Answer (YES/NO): NO